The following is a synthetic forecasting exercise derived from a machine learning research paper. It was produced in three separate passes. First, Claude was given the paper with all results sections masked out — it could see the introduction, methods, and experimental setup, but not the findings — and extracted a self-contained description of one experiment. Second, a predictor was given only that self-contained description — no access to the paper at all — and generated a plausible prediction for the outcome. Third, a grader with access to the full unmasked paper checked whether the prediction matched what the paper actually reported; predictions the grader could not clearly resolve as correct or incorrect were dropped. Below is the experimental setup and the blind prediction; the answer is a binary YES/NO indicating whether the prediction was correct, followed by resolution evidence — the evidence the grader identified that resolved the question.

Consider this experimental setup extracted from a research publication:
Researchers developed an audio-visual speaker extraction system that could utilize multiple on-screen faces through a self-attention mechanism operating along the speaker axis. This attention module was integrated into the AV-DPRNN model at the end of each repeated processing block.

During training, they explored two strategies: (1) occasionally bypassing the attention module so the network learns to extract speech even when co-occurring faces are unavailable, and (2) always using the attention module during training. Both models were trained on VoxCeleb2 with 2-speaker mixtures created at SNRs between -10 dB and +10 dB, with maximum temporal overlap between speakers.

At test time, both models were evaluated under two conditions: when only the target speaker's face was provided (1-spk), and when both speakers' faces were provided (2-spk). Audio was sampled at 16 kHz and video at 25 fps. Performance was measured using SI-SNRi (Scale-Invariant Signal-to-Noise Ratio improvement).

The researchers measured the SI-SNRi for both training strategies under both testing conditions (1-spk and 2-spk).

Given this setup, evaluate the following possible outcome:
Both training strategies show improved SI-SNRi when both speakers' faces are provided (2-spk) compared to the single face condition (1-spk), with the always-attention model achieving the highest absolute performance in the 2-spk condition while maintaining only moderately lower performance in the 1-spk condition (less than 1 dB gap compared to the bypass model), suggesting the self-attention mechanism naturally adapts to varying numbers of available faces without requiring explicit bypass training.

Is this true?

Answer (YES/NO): NO